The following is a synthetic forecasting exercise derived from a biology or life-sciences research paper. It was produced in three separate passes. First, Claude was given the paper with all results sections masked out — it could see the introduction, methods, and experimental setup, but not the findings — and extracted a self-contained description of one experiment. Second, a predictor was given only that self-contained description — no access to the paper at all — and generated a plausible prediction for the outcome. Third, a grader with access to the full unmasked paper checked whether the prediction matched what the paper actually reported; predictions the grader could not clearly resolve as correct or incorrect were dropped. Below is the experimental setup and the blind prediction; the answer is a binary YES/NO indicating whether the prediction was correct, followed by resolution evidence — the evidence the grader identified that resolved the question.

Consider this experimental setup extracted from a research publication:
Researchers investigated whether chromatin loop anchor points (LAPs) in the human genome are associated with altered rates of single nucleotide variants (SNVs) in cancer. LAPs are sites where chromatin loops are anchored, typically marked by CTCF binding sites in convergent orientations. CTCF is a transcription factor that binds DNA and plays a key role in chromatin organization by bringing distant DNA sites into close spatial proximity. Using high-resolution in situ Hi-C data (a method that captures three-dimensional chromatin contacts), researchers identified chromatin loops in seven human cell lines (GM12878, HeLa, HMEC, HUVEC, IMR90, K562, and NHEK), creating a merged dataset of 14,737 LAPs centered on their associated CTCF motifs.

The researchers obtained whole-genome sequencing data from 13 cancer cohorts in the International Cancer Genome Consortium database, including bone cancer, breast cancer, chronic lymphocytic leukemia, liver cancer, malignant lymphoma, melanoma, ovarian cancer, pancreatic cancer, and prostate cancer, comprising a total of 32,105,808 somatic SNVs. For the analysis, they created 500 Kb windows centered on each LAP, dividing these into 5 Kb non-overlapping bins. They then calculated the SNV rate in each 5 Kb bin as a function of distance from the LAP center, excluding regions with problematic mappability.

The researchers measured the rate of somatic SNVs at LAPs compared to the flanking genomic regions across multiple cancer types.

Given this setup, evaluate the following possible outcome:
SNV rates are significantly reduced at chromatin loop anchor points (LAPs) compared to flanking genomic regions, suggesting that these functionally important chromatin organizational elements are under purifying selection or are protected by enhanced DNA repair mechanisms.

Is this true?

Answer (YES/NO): NO